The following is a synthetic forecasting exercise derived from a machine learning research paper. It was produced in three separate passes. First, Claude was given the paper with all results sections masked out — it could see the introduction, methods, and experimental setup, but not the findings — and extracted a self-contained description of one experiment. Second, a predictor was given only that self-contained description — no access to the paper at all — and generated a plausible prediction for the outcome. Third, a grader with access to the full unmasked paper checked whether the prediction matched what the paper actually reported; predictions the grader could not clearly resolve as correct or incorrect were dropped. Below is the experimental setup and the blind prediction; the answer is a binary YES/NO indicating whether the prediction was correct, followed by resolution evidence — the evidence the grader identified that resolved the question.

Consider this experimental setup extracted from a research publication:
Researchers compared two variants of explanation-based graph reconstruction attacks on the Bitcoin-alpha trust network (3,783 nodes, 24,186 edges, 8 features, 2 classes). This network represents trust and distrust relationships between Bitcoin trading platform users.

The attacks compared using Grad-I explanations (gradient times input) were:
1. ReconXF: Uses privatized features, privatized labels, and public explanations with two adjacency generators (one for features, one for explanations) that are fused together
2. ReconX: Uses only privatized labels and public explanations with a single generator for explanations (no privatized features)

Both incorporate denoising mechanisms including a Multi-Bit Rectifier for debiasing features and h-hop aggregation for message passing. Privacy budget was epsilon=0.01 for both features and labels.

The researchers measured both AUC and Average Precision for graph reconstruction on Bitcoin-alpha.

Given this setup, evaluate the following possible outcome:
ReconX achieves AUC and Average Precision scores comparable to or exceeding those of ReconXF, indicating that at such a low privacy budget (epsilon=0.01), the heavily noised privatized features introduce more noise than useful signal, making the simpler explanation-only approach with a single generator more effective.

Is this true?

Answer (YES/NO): YES